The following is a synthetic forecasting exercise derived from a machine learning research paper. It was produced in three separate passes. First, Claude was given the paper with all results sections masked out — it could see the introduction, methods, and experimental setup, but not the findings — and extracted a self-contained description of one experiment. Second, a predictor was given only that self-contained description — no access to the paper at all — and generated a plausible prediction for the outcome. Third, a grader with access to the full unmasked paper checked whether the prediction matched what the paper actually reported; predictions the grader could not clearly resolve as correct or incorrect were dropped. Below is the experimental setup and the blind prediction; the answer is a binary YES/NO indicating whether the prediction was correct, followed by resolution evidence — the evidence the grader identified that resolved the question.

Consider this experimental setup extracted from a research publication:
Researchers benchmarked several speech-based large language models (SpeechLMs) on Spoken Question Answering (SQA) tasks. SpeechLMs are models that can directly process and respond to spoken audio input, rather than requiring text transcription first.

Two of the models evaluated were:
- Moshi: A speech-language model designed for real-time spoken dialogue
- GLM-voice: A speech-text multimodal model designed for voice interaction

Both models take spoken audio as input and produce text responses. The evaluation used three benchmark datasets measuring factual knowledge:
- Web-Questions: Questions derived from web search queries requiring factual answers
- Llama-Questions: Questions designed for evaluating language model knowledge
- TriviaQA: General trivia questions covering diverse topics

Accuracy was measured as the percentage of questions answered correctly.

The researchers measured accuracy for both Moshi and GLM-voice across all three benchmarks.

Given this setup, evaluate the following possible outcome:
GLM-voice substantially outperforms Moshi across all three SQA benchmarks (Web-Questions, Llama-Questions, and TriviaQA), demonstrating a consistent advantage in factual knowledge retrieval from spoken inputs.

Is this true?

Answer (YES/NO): NO